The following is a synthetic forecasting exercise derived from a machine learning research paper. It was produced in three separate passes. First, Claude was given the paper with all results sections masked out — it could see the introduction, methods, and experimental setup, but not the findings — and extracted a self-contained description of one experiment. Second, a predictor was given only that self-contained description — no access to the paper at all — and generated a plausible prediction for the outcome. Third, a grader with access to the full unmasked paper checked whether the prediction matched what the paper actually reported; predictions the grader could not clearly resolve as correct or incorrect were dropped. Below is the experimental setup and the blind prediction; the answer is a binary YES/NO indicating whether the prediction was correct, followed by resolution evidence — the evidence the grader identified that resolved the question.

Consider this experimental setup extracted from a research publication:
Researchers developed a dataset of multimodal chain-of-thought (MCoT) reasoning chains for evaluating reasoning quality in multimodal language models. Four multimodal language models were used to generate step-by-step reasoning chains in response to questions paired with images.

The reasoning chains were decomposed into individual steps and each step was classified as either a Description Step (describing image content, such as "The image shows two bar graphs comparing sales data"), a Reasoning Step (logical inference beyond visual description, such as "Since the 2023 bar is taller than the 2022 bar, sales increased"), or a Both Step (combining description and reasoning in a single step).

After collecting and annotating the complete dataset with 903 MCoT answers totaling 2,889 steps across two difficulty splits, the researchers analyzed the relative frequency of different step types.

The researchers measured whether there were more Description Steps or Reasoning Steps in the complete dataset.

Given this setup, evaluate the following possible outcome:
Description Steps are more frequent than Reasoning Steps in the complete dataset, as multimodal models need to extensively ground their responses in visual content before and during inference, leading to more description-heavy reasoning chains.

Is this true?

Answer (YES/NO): YES